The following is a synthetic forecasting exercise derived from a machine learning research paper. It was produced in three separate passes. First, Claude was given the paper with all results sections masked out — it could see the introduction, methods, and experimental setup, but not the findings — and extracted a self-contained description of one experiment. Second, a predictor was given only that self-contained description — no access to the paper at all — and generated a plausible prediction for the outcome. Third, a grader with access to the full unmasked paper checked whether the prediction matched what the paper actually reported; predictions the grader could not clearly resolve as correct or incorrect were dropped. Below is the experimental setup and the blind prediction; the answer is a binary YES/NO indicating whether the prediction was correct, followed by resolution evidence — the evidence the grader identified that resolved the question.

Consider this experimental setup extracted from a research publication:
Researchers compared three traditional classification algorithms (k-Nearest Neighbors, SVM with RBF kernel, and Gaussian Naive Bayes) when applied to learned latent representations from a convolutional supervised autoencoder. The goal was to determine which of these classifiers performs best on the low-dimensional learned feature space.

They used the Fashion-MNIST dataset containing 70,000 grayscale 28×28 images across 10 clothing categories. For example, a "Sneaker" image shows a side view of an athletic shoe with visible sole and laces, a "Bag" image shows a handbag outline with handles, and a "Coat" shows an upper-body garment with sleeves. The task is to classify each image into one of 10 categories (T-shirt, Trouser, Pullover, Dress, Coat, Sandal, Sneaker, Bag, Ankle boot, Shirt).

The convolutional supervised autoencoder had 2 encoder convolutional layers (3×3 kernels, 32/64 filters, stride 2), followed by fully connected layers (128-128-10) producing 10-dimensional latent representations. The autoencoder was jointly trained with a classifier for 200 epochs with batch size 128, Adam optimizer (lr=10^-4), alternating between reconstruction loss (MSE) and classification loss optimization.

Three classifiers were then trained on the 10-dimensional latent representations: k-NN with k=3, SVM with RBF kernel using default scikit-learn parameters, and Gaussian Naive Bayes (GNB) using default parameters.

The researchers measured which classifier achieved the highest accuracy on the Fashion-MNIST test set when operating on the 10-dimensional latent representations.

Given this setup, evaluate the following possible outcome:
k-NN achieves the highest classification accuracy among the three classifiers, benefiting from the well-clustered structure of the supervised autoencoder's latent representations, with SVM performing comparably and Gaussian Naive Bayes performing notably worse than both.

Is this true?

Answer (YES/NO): YES